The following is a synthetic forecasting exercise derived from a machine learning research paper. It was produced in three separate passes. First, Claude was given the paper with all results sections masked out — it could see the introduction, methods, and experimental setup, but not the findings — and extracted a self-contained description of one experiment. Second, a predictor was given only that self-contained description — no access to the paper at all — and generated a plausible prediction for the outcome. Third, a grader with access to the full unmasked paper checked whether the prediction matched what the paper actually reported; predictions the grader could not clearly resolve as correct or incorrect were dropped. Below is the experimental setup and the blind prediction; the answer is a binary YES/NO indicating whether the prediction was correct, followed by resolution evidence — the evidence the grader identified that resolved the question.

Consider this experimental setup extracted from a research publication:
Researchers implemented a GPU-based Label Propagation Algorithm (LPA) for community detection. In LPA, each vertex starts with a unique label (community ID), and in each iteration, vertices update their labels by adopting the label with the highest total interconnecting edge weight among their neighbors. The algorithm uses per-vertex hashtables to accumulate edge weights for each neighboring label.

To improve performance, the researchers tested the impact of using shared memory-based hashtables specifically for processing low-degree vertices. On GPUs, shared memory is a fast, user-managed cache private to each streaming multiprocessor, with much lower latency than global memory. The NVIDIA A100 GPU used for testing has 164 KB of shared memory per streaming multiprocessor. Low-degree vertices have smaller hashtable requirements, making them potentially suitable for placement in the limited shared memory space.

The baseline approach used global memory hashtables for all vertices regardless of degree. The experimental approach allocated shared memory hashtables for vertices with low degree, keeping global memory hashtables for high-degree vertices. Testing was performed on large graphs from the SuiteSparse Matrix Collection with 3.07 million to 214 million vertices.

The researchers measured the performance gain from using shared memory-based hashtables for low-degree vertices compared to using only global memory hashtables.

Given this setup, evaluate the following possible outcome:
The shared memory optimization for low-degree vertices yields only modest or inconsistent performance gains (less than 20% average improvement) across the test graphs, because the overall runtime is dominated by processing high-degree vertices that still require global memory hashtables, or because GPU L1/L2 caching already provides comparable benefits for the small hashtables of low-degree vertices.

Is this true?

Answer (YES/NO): YES